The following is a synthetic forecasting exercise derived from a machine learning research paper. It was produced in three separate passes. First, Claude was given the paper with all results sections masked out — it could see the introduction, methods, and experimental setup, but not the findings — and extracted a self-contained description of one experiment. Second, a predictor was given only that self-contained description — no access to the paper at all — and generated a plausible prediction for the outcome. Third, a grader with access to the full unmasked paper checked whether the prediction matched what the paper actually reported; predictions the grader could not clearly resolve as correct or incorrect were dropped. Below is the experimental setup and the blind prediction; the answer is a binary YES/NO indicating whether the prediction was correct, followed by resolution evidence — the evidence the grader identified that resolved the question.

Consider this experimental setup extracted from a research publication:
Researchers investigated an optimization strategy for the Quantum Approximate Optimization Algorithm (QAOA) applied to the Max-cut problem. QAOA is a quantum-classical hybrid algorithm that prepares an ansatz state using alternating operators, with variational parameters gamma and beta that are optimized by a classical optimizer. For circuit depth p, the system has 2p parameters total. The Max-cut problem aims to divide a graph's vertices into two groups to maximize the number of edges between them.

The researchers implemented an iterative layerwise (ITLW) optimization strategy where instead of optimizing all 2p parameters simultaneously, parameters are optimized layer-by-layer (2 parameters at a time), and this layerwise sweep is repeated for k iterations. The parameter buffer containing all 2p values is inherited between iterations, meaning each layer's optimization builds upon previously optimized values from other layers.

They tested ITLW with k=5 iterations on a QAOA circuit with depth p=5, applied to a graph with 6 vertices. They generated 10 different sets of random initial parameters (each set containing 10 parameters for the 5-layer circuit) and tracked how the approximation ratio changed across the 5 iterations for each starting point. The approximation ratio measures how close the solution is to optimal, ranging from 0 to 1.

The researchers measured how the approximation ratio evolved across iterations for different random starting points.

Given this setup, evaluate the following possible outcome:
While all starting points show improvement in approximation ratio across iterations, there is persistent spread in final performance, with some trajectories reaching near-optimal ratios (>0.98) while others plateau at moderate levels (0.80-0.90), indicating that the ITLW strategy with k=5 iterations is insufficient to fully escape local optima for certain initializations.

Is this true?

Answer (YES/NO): NO